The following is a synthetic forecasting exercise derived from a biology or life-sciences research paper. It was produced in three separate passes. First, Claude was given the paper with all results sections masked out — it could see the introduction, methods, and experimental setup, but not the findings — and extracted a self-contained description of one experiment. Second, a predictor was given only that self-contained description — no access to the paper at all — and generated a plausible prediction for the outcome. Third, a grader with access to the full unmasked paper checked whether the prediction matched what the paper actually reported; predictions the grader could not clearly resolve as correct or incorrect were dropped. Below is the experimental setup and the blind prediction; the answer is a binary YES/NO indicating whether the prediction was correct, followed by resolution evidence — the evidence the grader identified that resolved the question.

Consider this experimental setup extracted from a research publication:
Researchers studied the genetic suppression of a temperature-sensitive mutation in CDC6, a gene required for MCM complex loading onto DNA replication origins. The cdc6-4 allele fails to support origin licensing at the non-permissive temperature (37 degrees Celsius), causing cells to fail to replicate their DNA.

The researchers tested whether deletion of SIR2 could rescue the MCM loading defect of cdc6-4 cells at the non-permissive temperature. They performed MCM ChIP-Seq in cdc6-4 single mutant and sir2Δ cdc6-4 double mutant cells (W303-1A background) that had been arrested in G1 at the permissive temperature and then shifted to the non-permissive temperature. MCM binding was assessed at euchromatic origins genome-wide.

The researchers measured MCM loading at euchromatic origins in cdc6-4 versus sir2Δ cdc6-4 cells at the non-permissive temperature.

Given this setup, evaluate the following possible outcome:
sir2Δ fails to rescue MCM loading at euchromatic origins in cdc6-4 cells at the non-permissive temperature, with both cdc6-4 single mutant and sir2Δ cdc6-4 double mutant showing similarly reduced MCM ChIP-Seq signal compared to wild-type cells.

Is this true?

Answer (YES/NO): NO